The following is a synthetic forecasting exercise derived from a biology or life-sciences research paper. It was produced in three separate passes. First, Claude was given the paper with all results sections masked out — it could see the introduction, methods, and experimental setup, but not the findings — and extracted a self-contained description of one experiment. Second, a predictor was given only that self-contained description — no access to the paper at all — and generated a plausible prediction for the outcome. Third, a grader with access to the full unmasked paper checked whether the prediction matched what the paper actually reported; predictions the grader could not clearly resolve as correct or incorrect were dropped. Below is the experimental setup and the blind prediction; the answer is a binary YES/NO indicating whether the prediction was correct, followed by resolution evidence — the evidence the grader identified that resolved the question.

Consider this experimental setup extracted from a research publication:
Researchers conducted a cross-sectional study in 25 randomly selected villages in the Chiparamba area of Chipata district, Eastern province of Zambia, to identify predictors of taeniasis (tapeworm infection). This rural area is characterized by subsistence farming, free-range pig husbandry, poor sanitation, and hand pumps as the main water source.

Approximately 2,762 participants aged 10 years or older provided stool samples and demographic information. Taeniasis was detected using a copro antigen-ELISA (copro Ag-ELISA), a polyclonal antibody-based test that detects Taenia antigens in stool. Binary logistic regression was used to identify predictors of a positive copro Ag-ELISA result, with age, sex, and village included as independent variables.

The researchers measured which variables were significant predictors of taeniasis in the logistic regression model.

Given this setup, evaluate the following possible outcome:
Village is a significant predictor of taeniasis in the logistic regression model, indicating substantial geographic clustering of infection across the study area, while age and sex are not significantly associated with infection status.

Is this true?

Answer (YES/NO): YES